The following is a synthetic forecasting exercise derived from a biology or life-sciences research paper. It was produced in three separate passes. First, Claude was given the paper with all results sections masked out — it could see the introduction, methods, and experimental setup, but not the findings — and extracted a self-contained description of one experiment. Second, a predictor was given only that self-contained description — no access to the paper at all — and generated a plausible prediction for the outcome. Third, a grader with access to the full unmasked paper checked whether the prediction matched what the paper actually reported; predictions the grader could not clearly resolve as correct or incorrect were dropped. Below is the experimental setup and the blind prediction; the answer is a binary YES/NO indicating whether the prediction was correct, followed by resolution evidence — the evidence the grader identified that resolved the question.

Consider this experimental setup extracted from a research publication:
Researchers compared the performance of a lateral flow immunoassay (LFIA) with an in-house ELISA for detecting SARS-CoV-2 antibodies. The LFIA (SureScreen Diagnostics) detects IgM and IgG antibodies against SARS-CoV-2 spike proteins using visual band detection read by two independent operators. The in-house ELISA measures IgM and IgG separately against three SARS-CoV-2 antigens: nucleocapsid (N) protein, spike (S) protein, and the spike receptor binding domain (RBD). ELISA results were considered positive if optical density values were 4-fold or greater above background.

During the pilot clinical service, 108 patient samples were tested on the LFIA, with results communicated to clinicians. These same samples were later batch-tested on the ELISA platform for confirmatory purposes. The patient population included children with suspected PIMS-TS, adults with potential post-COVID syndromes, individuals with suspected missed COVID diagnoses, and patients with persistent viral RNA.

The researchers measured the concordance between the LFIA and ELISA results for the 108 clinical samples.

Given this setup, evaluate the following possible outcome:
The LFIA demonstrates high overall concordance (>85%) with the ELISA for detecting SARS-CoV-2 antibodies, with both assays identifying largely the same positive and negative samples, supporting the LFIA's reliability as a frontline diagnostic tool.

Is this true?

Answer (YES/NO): YES